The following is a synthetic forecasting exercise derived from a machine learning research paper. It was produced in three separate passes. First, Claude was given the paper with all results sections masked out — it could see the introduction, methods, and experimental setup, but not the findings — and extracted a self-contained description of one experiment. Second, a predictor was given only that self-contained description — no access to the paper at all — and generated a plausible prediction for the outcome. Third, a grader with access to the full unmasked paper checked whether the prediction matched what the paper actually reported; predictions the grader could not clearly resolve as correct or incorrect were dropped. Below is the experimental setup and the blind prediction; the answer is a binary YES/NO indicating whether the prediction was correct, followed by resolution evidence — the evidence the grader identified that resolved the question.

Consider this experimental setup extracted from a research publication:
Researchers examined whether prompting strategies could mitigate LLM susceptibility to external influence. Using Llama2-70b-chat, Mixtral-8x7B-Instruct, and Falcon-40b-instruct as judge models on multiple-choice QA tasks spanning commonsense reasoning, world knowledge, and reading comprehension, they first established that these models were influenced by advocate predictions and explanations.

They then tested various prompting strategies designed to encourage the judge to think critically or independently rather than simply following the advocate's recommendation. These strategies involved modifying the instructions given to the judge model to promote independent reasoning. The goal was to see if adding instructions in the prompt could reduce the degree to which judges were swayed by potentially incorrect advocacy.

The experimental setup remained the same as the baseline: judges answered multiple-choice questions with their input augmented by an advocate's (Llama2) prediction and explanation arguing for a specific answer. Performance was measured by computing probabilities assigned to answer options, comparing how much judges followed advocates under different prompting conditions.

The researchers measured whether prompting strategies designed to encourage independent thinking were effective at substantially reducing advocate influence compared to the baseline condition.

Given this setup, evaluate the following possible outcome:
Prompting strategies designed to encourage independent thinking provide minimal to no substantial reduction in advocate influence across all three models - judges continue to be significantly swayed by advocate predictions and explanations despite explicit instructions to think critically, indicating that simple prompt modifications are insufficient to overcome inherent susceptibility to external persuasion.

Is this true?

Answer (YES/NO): NO